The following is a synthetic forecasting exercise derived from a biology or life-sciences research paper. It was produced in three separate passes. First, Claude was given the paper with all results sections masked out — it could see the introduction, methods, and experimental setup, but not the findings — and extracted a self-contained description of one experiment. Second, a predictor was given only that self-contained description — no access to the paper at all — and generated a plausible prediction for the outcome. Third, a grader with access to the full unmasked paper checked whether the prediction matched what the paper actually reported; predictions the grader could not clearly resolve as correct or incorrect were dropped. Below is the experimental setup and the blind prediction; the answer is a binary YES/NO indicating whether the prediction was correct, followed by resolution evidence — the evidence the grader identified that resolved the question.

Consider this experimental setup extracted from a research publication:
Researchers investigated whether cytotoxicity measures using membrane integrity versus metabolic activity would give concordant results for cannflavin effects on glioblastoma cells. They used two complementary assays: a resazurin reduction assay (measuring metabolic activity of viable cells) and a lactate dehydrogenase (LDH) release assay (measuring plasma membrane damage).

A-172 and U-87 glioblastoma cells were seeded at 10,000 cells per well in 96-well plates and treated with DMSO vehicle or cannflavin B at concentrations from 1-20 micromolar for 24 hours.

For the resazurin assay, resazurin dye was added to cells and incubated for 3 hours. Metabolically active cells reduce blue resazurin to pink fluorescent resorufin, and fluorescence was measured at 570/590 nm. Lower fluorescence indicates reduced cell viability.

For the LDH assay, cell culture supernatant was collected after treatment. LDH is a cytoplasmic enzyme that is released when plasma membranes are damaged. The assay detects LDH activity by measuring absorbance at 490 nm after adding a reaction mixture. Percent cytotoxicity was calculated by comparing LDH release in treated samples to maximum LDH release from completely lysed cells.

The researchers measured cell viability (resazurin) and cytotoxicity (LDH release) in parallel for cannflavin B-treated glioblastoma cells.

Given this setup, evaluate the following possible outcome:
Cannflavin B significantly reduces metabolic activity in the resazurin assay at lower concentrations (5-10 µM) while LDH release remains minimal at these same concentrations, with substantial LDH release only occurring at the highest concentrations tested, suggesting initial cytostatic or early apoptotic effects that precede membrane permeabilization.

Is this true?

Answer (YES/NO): NO